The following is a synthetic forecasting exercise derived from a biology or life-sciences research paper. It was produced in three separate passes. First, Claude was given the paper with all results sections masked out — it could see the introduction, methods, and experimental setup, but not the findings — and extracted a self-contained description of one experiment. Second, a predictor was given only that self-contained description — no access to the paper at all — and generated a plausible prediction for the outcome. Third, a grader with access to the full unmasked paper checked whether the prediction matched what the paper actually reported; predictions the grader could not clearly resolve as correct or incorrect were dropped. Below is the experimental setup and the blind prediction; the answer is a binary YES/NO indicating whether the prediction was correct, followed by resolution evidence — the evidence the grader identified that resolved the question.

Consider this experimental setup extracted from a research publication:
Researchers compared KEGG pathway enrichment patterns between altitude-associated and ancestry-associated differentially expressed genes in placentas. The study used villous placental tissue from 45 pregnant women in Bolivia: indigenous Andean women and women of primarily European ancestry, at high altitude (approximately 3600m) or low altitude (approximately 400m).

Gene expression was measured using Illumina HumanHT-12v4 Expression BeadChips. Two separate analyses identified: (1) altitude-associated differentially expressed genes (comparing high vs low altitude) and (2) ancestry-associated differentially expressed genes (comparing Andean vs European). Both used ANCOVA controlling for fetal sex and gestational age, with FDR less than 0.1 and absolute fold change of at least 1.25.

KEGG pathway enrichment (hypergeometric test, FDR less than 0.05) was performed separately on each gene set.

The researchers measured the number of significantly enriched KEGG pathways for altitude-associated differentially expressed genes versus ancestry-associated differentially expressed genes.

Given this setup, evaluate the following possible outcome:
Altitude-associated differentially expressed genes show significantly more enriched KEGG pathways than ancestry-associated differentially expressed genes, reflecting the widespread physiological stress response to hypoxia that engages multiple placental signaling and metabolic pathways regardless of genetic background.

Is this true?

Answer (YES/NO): NO